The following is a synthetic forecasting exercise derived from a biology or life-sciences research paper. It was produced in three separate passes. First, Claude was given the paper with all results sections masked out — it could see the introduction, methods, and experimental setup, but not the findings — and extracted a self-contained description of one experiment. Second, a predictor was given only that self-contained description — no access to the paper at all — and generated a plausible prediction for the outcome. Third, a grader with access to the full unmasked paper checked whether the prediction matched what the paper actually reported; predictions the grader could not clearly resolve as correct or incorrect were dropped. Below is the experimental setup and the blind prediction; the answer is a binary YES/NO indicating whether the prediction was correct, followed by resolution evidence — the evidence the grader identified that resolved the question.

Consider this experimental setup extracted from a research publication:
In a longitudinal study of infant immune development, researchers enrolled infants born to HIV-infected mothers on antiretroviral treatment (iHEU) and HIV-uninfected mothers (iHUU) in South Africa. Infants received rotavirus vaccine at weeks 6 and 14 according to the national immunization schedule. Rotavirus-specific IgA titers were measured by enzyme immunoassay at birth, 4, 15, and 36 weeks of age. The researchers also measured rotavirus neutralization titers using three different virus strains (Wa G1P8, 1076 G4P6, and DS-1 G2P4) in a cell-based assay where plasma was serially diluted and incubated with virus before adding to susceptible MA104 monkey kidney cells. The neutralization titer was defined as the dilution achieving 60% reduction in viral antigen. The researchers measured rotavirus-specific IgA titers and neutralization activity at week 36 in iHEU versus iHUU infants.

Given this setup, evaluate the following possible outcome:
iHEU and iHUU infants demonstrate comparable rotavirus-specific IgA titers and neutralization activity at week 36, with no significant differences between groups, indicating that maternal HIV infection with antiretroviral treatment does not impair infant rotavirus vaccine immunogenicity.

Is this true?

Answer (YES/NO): YES